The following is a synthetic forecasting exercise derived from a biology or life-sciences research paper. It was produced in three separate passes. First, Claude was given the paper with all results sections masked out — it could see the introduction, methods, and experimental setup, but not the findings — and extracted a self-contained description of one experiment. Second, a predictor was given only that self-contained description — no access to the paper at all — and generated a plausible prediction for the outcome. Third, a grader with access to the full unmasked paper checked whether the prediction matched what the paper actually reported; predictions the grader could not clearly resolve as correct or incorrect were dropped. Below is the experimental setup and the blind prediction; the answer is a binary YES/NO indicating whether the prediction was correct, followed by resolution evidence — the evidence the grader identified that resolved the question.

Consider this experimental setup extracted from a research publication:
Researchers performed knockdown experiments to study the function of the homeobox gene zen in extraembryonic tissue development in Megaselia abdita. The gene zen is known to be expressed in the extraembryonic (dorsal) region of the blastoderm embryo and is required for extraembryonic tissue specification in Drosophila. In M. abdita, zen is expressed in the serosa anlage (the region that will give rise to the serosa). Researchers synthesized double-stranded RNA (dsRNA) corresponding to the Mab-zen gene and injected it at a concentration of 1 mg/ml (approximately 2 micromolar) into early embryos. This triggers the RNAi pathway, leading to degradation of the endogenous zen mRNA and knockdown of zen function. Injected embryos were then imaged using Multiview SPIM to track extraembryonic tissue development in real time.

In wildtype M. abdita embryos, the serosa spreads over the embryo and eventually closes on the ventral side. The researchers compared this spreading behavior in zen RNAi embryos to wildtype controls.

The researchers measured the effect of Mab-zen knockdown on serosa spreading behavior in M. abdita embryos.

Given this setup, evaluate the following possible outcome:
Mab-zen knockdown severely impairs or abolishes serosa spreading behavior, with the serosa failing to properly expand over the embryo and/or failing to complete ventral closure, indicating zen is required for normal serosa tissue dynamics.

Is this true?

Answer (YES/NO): NO